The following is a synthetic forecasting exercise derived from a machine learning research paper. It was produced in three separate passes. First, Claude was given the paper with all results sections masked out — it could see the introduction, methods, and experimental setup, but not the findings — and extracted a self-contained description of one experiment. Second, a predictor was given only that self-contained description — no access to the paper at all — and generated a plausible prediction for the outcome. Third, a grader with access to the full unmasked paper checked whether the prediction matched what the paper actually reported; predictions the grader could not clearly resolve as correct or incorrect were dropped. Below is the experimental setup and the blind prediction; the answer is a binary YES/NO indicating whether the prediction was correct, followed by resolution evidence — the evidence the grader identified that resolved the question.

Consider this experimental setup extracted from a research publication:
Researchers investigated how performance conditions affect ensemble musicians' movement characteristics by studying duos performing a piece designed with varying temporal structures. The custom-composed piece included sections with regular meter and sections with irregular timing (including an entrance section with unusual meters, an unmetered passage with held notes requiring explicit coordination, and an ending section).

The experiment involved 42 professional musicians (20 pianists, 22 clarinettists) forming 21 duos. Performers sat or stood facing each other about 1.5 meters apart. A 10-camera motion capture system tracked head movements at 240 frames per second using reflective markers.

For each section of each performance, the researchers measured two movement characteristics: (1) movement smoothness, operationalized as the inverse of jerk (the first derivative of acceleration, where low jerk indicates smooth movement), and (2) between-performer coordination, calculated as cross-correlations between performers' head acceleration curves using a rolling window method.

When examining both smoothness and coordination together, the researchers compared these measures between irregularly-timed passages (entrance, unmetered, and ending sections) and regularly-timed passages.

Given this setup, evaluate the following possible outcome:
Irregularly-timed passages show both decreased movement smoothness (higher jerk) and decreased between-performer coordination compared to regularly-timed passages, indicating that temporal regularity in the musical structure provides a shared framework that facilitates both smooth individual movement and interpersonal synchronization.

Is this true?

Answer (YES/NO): NO